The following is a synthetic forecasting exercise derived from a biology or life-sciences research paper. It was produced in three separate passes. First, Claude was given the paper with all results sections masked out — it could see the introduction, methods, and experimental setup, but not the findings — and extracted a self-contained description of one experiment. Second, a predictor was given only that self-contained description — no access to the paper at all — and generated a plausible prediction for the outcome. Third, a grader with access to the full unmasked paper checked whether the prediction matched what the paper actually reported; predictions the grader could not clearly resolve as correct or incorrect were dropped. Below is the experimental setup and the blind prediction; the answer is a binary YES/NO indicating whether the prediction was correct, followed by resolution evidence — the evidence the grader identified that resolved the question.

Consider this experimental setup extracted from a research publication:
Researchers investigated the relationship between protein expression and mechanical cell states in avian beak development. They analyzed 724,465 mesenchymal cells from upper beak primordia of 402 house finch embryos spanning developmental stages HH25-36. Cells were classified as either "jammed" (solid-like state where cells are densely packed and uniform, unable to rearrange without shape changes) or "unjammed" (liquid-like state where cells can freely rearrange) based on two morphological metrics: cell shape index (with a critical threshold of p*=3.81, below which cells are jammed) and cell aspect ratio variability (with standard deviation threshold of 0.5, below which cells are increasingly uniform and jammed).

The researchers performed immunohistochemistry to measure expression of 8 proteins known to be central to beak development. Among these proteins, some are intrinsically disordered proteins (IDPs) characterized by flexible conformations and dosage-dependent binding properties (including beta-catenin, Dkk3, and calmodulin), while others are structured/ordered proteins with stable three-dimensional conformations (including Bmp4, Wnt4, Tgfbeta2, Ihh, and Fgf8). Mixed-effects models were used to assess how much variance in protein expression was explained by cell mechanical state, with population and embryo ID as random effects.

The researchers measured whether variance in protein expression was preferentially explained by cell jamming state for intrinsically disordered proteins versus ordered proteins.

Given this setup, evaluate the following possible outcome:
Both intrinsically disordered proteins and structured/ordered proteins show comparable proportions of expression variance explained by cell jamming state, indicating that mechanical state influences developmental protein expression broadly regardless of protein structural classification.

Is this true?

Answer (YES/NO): NO